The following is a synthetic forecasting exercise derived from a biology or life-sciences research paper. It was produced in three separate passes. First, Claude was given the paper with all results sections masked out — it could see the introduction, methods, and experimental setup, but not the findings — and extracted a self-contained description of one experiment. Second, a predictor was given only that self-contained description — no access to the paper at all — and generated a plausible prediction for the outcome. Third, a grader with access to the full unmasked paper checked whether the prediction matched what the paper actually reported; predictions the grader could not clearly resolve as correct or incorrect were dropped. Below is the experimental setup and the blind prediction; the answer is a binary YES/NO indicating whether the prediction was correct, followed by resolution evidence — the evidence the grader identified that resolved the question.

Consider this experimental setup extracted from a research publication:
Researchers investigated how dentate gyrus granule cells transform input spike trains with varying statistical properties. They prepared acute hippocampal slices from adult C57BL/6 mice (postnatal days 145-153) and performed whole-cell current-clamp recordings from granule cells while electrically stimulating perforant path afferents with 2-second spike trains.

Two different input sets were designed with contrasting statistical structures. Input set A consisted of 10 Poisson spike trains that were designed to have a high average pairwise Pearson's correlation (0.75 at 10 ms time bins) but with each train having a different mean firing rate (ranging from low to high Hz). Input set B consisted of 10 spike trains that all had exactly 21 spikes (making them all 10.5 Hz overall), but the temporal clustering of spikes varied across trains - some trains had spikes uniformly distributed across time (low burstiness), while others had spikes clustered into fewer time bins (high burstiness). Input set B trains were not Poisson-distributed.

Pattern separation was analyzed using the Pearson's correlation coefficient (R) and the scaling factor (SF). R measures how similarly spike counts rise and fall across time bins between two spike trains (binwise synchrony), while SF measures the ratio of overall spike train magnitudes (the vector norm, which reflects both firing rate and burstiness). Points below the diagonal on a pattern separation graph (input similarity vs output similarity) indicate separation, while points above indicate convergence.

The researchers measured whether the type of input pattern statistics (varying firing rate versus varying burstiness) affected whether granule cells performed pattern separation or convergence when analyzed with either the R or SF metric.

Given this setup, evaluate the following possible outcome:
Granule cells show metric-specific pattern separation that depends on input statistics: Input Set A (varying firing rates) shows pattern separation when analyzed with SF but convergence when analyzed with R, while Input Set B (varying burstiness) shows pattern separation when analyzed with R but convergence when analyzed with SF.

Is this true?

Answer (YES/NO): NO